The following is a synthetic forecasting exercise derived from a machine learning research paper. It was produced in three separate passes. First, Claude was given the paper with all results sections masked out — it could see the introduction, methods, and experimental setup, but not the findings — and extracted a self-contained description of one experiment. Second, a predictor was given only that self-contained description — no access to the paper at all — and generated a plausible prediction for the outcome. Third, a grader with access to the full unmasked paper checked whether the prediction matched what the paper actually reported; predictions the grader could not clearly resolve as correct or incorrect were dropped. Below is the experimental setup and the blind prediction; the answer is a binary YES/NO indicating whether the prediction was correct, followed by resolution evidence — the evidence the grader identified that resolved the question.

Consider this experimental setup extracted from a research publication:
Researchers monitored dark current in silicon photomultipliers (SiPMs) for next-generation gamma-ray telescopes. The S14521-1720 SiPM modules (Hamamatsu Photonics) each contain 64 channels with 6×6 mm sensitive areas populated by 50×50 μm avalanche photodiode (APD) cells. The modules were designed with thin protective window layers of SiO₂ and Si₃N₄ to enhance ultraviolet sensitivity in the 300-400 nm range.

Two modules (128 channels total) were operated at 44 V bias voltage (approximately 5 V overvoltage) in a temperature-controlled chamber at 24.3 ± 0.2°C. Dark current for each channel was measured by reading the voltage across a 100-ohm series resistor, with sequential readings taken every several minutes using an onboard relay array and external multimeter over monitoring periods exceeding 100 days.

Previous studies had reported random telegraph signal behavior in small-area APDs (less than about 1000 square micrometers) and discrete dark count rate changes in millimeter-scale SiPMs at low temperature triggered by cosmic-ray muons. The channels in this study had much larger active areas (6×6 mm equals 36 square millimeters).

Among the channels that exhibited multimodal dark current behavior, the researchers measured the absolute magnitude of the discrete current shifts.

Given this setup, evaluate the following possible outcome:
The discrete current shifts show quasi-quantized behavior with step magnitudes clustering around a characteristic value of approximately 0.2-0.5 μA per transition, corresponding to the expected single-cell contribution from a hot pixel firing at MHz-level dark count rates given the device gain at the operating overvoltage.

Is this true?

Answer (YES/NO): NO